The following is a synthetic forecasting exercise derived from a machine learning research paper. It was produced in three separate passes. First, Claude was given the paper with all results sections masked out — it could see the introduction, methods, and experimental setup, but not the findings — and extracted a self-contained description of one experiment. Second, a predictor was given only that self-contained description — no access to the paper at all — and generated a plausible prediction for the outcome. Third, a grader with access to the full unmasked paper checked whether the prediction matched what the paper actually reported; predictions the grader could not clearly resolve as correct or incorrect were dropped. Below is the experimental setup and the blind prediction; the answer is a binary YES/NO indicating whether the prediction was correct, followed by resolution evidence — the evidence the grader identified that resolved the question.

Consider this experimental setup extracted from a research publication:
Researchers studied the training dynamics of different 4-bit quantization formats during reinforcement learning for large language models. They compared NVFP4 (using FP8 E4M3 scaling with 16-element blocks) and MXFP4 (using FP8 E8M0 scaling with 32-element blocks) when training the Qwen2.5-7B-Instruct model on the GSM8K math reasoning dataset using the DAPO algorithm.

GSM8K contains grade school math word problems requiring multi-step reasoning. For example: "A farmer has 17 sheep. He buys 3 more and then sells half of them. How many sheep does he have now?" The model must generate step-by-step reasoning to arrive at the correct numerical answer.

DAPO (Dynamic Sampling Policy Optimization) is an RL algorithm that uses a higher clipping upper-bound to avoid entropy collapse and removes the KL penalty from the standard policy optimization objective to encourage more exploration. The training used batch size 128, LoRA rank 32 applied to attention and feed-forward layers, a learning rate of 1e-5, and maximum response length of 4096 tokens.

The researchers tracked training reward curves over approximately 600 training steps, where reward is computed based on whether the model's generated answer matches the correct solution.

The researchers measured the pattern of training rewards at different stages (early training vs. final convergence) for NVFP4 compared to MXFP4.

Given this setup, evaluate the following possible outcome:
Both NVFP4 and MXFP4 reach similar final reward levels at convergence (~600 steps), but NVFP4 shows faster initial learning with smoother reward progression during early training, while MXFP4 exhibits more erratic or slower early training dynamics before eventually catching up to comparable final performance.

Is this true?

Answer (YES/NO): NO